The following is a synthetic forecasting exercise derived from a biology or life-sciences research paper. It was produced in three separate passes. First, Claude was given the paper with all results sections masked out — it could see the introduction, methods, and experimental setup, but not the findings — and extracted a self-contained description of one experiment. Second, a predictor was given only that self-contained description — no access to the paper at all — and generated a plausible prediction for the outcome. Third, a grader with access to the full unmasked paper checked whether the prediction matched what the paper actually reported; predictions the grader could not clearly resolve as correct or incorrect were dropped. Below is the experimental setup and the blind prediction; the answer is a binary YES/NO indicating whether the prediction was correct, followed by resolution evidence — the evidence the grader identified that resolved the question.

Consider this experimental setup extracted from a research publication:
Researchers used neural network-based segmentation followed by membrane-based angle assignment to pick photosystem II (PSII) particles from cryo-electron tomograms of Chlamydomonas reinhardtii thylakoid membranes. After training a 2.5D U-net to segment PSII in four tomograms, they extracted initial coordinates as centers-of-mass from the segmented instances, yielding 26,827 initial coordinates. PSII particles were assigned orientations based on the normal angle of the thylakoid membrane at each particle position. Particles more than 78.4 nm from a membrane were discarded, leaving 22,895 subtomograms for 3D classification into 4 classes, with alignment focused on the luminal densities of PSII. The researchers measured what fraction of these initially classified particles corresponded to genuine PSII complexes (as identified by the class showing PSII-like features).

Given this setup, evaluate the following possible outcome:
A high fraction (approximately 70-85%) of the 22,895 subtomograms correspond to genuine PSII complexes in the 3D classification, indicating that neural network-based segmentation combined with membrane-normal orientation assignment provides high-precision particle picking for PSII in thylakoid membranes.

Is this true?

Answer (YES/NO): NO